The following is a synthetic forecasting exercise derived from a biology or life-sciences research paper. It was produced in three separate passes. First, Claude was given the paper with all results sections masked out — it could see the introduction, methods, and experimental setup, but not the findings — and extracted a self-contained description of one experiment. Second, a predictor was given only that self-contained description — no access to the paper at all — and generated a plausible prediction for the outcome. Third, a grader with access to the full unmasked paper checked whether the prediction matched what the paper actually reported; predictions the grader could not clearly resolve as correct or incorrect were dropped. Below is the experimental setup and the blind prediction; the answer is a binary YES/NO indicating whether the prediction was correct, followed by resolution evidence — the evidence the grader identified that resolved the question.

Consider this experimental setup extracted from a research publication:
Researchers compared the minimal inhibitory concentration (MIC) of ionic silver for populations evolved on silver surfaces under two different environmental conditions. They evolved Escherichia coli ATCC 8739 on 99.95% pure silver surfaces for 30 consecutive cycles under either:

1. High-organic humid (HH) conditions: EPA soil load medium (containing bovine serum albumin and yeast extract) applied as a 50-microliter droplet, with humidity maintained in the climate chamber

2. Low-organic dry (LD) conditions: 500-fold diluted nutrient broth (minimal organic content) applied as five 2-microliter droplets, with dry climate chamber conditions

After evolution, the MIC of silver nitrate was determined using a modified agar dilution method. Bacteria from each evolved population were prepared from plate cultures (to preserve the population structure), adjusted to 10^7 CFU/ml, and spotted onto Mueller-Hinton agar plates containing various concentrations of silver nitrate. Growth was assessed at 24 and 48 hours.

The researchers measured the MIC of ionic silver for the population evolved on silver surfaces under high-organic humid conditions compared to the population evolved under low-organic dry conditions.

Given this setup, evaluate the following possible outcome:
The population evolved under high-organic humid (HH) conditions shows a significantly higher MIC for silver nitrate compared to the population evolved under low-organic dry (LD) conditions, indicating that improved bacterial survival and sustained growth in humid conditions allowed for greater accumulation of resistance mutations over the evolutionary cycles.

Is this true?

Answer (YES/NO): NO